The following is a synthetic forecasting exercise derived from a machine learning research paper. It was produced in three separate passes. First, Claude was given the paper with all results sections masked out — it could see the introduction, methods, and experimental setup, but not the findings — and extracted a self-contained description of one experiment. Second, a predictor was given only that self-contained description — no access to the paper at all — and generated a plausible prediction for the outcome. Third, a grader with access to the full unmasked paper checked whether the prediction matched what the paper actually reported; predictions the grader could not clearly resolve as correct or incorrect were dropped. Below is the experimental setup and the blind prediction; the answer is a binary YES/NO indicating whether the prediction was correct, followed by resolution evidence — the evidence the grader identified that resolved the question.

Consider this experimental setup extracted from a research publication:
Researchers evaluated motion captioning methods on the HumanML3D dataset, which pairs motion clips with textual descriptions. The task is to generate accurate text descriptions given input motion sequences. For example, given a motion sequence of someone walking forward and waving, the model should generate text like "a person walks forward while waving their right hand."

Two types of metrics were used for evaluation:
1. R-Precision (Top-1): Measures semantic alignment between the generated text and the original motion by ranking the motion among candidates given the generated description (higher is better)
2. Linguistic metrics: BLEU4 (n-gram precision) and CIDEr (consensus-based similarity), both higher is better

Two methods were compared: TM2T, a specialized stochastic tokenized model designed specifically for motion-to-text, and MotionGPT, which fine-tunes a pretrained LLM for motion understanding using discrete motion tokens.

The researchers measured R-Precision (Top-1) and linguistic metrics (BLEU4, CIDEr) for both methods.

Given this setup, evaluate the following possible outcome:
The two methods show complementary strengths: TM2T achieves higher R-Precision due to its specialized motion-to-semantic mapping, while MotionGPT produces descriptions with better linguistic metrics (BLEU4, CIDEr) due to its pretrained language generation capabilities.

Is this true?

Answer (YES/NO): YES